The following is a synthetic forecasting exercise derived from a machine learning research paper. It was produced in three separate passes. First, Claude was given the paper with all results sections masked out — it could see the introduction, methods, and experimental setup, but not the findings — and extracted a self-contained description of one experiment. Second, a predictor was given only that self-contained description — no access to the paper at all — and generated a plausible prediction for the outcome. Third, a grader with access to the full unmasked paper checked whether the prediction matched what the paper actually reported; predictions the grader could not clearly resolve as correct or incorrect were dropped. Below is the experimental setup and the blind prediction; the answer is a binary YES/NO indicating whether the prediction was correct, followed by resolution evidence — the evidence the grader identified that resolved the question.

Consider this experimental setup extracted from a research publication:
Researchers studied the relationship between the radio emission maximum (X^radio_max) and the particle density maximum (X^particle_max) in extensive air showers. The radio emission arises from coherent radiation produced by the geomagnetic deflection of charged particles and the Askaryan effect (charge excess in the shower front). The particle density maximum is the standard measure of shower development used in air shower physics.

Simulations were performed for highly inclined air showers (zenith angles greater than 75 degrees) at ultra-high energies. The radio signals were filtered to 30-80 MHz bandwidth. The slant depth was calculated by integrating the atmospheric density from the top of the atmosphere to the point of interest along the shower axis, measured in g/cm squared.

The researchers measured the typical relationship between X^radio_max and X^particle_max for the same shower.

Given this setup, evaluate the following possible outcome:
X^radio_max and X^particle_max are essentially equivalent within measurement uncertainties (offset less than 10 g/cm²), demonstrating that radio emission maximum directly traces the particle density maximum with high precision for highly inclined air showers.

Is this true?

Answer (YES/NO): NO